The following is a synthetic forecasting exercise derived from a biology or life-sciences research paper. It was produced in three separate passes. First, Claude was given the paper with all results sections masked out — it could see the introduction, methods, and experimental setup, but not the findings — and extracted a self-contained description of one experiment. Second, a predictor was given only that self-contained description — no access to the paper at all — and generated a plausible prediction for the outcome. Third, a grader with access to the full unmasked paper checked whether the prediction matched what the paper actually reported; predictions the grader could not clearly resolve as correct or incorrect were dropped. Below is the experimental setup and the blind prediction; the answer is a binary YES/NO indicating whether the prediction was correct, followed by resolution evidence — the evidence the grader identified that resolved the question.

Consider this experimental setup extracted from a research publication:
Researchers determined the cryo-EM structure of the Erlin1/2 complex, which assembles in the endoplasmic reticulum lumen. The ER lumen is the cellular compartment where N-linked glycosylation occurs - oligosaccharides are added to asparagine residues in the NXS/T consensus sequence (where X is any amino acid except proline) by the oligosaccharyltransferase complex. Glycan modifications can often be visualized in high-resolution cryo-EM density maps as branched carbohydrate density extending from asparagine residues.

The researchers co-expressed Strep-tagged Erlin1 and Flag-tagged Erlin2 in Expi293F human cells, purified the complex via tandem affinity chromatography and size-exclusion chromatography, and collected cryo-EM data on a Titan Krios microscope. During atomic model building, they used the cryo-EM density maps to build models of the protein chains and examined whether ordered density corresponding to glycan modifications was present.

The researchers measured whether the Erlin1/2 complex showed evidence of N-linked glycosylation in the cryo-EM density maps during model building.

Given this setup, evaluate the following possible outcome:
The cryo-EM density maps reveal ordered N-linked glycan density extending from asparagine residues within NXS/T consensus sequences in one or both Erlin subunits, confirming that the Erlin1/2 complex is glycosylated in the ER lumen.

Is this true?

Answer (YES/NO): YES